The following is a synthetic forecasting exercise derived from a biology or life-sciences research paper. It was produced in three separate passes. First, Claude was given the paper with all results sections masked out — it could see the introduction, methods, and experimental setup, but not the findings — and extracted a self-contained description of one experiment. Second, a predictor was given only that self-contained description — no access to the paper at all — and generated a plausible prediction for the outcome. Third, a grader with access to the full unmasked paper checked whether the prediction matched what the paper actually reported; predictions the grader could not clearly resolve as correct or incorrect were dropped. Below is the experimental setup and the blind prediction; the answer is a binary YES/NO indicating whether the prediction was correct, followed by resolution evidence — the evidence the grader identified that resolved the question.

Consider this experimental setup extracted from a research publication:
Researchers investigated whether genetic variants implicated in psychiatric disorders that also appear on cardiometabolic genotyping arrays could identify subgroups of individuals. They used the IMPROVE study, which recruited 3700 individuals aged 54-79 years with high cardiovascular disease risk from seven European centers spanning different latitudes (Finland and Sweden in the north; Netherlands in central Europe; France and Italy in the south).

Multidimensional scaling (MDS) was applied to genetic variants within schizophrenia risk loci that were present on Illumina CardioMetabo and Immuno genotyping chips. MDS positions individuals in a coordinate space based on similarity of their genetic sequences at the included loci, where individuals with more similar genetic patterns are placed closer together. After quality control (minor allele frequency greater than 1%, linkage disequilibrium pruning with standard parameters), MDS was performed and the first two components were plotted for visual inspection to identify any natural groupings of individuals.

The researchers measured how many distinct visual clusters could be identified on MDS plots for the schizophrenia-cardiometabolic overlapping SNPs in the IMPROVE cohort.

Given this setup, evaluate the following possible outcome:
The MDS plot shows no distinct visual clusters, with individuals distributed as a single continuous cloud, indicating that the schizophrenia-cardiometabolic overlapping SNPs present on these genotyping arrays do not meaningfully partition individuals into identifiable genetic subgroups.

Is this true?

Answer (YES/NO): NO